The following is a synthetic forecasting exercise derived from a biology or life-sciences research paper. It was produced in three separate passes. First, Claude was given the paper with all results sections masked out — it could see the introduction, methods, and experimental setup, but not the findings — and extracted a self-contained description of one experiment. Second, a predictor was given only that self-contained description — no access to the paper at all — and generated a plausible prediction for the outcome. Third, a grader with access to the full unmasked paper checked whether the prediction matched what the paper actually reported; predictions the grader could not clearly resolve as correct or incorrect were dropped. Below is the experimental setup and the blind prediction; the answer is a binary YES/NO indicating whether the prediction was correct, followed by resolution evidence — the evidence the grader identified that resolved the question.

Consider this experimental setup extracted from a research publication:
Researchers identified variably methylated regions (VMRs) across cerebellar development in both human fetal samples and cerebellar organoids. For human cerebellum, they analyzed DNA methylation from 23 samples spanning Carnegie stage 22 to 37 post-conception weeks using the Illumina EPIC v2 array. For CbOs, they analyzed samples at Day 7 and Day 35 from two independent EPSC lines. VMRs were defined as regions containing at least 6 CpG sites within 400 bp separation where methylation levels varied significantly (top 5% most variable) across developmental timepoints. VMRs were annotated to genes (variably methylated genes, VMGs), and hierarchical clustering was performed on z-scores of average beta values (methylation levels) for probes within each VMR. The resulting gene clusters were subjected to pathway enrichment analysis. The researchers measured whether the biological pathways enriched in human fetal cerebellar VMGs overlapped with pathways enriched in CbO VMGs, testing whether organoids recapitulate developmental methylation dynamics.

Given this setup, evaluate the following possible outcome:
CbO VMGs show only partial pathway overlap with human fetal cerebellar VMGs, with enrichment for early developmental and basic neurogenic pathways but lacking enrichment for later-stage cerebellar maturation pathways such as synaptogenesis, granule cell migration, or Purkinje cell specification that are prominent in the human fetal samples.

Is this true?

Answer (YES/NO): NO